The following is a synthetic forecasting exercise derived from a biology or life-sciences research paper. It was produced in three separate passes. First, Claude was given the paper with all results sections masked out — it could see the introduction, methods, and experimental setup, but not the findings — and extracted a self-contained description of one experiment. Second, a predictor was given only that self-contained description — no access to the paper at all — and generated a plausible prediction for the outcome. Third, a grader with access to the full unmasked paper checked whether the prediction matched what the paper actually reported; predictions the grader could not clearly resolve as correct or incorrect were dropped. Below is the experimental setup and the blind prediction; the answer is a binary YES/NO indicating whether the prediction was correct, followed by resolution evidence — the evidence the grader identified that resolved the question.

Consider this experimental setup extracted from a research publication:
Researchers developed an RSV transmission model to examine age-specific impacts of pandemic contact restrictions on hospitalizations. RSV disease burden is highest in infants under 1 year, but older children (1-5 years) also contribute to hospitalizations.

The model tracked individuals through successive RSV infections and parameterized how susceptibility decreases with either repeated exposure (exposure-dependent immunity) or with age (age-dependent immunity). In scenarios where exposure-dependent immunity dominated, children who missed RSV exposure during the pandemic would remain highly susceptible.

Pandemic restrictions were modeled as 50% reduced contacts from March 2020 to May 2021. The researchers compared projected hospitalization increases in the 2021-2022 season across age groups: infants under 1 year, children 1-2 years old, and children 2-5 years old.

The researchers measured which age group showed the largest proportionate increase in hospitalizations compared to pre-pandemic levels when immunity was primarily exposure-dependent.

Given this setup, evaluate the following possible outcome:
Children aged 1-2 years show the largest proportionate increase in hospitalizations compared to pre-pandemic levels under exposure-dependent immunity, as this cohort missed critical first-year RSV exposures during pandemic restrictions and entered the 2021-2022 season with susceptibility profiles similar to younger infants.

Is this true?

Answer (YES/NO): NO